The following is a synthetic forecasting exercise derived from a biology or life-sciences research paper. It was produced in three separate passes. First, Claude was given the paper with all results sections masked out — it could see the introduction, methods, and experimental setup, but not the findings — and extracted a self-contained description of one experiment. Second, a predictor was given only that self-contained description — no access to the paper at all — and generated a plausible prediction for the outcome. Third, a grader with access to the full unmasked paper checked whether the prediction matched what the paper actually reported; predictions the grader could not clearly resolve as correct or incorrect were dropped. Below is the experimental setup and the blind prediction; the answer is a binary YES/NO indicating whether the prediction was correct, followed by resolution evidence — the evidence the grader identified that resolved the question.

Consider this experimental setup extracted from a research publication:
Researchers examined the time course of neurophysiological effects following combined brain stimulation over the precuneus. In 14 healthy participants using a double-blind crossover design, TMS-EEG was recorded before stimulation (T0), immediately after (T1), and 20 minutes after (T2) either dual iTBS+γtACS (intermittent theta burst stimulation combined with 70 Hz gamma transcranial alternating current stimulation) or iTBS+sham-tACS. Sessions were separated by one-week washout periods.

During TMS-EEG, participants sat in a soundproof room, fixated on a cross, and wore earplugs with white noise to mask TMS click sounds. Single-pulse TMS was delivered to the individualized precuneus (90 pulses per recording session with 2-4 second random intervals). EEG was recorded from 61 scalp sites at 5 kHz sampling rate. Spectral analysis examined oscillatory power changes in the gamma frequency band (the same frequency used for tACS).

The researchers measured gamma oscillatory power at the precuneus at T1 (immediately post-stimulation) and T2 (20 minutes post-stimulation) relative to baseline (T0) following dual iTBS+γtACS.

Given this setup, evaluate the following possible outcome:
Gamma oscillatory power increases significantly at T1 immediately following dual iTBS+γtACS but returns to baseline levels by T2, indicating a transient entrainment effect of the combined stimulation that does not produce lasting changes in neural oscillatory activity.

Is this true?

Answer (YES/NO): NO